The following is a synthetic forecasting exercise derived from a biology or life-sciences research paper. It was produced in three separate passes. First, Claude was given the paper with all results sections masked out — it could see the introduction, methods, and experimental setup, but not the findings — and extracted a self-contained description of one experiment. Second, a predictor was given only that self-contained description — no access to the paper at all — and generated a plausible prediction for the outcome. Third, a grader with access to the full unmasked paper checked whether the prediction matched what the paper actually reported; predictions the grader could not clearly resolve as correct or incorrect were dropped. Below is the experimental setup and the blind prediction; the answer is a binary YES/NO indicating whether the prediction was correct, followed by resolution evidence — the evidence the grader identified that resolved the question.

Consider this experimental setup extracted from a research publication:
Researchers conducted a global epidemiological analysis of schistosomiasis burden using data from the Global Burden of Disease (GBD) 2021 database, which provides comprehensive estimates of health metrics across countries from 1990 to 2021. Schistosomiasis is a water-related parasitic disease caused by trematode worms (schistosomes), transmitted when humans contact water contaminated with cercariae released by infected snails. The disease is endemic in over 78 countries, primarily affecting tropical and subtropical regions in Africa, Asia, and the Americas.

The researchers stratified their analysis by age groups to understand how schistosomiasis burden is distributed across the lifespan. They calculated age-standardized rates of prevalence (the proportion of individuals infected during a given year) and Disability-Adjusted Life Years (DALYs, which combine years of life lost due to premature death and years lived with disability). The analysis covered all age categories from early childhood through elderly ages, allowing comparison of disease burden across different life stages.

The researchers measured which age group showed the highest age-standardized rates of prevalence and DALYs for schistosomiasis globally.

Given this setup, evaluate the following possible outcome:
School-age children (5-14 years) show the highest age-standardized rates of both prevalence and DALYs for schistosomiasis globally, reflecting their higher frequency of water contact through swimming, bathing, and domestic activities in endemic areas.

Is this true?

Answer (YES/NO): NO